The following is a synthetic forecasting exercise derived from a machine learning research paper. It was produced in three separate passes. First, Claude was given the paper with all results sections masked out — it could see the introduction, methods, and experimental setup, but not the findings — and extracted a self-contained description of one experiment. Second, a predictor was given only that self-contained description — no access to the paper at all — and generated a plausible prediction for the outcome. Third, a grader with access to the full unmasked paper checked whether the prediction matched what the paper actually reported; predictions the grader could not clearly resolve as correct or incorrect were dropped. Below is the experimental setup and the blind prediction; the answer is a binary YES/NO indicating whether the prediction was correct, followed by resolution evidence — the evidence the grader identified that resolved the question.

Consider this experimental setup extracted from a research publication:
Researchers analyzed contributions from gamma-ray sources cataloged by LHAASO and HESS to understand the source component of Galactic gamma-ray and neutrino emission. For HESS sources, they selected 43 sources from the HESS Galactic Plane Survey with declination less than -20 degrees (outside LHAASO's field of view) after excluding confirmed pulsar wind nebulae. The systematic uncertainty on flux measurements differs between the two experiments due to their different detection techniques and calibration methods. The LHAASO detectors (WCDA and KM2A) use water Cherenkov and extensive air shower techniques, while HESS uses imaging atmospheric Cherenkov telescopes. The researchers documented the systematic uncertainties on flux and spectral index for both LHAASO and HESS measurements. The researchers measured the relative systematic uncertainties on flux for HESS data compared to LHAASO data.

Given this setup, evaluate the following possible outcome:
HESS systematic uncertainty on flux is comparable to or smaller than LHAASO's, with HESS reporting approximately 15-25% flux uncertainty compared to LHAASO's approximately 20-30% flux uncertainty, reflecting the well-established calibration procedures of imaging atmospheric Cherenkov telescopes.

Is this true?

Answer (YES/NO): NO